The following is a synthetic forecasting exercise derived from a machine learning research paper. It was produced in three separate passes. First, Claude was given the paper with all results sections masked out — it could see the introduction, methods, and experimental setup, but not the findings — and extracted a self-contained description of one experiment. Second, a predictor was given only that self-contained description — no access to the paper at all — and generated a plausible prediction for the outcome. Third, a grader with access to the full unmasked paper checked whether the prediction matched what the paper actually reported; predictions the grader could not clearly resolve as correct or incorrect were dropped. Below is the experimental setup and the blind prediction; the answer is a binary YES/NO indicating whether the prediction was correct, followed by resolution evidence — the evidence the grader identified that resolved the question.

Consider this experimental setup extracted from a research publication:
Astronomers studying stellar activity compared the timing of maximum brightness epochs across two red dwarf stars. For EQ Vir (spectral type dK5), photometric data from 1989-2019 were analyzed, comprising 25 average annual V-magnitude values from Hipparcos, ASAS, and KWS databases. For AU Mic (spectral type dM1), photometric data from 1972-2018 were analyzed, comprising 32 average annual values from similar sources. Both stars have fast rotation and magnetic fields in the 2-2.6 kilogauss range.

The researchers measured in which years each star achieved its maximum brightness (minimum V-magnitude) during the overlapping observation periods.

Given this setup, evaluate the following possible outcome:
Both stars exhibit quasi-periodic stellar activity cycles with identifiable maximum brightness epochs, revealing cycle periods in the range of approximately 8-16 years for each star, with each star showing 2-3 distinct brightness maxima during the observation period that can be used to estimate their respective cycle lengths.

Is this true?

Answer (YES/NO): NO